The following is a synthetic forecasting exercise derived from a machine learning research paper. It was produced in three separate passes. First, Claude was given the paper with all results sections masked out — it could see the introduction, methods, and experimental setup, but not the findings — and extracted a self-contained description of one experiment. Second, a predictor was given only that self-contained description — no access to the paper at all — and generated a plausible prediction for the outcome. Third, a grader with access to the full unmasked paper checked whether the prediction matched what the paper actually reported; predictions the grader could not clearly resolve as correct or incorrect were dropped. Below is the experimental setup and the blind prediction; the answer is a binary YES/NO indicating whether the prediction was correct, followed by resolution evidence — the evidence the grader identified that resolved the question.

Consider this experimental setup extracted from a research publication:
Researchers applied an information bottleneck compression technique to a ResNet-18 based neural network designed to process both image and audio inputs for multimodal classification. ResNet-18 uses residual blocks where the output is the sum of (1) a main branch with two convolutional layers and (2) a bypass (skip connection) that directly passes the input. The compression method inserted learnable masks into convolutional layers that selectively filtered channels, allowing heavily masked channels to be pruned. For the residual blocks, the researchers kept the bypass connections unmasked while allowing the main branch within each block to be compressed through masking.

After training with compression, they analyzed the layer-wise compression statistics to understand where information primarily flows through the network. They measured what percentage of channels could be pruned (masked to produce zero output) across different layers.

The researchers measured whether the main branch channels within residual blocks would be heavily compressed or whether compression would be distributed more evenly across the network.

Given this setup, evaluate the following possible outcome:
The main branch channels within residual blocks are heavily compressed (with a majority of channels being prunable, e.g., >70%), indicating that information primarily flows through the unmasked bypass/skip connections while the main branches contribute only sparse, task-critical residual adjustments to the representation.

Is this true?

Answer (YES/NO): YES